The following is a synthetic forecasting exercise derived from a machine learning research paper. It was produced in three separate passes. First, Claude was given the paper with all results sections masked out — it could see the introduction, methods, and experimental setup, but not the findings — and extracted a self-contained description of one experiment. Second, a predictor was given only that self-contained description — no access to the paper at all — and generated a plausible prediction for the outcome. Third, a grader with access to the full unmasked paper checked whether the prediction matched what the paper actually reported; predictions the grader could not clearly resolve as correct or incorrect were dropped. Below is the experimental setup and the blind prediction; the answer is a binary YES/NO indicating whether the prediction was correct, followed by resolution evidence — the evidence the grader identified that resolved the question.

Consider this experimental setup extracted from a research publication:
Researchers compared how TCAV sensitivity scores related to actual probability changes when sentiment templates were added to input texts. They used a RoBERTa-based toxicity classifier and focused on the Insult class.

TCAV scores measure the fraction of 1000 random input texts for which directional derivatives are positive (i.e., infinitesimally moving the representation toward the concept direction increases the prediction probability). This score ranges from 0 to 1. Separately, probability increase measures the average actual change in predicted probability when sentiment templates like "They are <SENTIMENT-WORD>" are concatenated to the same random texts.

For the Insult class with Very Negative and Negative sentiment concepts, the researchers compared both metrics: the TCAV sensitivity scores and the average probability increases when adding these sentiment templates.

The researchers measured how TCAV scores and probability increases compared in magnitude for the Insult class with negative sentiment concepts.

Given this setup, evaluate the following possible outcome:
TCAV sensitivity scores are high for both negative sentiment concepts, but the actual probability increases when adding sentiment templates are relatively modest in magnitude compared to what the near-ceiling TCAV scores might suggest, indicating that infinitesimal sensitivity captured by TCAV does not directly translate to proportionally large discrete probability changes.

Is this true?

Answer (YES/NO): NO